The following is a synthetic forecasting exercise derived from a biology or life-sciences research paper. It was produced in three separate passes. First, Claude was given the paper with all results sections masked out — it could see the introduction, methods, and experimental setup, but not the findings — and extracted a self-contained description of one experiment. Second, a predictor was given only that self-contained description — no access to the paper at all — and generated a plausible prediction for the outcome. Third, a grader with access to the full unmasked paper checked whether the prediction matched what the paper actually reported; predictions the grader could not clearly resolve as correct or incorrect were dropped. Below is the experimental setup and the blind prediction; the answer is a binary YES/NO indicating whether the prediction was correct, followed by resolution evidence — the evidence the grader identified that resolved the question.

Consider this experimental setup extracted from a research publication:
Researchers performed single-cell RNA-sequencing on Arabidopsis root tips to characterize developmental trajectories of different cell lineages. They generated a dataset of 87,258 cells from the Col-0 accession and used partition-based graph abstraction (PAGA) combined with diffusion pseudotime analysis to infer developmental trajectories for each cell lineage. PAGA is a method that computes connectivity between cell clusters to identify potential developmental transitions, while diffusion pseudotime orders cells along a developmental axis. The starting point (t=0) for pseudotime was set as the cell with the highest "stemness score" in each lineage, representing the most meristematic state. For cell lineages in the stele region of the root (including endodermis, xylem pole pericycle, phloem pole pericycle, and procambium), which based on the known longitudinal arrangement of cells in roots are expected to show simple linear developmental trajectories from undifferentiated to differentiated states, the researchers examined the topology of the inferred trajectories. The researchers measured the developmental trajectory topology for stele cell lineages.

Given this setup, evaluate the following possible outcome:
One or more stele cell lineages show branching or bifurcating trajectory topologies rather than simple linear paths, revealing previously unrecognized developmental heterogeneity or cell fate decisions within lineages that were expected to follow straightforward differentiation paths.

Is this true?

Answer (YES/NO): YES